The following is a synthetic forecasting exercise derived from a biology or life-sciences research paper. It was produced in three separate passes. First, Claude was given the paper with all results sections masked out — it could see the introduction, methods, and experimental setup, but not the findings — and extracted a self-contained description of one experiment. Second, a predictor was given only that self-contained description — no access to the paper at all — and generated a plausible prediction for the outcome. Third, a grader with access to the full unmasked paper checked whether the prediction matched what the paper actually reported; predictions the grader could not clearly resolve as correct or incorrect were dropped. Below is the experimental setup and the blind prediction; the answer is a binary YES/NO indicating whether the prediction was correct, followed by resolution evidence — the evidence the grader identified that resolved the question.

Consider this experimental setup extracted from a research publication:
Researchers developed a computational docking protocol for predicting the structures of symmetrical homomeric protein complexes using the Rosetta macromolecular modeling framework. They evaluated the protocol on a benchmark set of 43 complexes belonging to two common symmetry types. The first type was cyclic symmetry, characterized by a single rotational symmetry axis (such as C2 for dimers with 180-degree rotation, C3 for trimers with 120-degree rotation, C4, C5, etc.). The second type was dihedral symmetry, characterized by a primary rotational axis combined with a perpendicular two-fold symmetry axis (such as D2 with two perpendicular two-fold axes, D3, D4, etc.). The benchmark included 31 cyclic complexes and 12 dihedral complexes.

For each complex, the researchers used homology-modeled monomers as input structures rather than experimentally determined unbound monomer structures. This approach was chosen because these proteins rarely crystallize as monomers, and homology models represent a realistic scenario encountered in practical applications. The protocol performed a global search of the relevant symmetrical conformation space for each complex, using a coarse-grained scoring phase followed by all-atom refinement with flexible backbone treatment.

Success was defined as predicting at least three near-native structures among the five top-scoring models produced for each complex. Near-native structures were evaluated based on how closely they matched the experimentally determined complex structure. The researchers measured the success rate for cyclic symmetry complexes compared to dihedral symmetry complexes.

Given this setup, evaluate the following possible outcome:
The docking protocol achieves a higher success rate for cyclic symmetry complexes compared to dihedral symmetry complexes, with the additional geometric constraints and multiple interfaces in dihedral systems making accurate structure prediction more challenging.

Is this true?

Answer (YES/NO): YES